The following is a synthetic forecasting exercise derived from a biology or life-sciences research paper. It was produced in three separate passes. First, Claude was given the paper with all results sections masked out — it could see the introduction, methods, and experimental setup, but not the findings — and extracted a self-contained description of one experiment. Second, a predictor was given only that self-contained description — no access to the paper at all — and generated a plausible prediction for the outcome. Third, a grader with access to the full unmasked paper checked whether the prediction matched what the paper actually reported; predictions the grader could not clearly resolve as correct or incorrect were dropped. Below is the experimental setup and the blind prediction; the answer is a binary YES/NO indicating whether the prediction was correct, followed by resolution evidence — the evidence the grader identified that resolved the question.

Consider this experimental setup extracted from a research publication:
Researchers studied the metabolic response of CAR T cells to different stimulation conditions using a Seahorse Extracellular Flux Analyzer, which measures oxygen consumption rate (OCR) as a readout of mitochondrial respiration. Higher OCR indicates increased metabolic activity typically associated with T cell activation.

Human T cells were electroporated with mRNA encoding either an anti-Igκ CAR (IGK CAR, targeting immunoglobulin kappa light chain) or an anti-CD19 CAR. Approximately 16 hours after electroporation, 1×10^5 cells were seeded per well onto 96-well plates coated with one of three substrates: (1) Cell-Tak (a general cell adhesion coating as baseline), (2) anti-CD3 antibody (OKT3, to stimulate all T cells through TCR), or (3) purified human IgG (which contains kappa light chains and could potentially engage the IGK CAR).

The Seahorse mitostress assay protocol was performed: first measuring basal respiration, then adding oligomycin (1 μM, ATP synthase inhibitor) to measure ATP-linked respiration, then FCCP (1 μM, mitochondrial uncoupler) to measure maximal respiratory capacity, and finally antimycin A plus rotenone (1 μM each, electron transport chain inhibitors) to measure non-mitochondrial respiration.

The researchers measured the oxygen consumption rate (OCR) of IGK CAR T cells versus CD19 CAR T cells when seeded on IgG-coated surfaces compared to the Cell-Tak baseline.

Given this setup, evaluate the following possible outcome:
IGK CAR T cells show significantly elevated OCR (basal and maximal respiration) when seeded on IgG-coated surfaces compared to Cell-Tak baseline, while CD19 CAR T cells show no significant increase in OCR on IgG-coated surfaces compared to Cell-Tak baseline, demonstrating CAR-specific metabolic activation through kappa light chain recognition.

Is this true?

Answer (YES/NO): YES